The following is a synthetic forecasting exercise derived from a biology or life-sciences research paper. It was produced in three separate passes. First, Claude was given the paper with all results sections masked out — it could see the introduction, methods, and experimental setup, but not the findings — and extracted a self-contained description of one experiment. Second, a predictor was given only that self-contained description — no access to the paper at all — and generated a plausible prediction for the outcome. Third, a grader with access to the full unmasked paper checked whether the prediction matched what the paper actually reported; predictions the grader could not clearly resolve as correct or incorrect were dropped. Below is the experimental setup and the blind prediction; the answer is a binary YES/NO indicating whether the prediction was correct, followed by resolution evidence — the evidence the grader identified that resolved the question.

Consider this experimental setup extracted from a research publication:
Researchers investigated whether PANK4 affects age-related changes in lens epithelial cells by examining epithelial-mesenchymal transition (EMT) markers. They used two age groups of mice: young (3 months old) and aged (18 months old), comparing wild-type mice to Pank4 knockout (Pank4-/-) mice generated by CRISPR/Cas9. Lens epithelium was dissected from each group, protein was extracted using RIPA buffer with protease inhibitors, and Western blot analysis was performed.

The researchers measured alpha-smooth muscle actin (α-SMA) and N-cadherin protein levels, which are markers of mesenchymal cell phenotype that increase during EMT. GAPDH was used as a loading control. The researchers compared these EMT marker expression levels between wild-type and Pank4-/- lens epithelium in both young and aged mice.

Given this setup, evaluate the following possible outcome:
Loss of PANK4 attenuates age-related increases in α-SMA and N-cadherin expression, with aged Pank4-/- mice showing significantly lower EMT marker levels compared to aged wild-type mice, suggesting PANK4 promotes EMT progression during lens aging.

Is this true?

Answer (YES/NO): YES